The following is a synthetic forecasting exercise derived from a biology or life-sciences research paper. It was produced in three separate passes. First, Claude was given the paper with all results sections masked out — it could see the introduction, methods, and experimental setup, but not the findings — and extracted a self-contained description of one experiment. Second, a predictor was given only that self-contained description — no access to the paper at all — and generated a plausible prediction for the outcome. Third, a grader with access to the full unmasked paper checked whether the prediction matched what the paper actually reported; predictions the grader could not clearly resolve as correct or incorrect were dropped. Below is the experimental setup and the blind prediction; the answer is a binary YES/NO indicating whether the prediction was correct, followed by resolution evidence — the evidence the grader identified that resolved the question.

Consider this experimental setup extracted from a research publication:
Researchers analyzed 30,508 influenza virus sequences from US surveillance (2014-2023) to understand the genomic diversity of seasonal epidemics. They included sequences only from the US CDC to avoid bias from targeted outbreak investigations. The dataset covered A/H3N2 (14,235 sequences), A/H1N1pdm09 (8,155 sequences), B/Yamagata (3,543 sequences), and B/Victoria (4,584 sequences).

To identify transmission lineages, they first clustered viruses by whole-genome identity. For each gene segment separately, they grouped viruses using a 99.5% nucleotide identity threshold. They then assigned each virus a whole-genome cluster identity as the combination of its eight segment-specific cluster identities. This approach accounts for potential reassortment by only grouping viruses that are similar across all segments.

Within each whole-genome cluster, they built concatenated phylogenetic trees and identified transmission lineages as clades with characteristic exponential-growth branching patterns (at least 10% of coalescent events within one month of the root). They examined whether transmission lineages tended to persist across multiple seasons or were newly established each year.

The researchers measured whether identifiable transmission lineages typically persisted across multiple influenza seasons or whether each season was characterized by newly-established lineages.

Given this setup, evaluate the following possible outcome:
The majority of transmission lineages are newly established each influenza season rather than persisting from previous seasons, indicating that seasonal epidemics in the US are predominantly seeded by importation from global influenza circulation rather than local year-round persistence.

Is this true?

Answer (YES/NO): YES